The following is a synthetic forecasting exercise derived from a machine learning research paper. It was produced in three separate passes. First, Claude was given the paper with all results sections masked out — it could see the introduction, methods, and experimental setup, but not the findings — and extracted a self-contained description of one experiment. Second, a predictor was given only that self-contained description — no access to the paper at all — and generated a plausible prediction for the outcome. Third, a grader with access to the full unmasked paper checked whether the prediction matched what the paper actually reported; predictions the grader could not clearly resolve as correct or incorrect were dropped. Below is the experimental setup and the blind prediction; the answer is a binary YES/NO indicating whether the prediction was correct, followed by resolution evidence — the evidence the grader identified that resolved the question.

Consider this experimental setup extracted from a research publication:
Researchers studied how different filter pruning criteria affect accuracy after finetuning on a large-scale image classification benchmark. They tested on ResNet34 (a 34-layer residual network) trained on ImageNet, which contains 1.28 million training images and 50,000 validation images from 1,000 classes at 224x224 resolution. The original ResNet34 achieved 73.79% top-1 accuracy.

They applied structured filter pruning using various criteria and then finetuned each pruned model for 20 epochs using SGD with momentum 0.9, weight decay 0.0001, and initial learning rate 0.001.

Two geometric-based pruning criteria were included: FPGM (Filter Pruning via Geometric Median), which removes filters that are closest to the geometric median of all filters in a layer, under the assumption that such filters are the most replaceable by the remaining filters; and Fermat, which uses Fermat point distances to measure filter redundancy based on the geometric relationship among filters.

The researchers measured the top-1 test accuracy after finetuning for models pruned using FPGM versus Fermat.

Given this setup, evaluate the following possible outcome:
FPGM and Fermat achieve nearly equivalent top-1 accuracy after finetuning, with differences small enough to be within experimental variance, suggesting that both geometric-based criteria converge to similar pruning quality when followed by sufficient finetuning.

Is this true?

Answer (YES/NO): YES